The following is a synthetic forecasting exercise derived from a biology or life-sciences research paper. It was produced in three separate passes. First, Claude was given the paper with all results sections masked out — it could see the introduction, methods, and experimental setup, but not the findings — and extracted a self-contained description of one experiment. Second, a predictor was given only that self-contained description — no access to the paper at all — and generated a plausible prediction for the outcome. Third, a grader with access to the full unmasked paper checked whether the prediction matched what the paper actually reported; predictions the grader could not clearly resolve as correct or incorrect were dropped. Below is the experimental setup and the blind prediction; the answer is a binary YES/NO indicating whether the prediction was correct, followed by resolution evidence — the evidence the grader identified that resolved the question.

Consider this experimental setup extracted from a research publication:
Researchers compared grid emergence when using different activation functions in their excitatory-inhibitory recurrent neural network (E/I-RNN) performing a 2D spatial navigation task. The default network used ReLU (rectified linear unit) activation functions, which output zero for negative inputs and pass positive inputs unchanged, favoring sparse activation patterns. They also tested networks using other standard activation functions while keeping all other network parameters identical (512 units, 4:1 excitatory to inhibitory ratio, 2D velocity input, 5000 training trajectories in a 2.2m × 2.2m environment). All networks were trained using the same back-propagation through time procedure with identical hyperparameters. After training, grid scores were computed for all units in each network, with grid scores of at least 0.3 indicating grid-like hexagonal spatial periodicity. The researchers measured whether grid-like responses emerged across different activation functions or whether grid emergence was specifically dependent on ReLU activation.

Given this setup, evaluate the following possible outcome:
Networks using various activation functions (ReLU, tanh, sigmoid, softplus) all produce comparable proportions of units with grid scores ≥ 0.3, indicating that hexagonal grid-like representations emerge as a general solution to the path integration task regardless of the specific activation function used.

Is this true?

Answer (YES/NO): NO